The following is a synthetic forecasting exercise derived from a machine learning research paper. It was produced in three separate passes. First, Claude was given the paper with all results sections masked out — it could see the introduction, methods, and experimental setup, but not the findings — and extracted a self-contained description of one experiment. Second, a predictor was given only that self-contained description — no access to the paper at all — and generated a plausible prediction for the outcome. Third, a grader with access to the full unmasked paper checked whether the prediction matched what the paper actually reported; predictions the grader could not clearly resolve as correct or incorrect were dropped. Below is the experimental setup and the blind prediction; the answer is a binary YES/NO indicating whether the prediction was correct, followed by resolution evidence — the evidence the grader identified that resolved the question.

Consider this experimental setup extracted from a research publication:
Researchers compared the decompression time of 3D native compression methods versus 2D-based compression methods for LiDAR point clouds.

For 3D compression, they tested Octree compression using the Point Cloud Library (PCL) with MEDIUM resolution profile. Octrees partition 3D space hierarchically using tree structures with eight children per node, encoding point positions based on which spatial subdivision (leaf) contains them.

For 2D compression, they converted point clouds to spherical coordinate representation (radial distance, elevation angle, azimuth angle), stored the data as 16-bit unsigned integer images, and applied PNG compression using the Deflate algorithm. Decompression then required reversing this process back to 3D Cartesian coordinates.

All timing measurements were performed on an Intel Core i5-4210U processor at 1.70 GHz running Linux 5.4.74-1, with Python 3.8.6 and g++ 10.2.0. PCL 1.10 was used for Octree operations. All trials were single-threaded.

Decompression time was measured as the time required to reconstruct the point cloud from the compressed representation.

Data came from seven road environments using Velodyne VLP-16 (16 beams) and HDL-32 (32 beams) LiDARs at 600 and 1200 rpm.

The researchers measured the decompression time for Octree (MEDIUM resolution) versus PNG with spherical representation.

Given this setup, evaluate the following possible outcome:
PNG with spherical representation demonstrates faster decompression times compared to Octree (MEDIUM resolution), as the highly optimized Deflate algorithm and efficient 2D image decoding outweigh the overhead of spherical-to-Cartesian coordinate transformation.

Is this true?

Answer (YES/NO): YES